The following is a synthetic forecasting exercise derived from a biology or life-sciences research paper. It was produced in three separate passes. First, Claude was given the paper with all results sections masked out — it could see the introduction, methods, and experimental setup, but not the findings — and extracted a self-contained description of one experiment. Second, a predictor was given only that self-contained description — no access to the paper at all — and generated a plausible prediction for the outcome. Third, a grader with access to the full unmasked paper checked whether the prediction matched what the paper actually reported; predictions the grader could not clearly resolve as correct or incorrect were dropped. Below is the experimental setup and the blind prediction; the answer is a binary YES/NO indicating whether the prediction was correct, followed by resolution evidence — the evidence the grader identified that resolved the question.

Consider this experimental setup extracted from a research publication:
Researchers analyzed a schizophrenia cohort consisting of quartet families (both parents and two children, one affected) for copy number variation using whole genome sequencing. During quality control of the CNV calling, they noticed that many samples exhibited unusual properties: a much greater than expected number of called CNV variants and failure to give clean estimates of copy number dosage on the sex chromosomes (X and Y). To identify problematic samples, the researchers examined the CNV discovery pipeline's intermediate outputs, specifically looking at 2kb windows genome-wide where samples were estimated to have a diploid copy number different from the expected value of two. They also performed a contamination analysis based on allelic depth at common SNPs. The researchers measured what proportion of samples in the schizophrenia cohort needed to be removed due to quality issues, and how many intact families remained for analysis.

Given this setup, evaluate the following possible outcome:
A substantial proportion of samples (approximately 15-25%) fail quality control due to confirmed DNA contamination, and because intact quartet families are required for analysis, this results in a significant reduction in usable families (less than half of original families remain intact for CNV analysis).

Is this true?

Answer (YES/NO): NO